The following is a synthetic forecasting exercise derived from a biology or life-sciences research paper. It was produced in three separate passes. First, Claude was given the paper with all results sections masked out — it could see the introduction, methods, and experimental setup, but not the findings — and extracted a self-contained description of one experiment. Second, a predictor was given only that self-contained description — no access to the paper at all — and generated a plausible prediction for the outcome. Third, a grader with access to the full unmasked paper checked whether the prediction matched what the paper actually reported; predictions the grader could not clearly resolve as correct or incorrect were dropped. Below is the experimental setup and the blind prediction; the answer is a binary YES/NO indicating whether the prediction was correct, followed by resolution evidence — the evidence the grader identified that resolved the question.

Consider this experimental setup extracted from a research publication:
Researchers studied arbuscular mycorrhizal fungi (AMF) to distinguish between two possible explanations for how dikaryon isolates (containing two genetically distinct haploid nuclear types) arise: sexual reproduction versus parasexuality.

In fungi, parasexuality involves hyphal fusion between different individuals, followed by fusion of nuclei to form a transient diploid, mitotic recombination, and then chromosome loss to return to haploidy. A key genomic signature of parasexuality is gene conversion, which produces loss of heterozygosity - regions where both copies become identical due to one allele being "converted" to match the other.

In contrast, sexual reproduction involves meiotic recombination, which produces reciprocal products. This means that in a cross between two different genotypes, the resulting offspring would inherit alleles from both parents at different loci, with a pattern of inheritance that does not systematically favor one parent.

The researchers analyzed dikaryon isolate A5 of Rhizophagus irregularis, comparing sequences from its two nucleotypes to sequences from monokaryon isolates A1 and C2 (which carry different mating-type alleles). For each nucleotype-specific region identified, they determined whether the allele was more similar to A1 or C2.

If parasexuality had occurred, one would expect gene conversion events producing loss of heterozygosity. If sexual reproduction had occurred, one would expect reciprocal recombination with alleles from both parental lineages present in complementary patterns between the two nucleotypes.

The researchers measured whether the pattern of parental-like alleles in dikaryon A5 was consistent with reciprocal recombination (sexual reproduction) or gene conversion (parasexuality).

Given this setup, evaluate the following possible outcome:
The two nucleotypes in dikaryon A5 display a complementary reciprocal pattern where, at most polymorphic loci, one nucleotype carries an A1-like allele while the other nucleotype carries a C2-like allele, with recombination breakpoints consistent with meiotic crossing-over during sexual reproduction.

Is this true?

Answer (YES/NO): YES